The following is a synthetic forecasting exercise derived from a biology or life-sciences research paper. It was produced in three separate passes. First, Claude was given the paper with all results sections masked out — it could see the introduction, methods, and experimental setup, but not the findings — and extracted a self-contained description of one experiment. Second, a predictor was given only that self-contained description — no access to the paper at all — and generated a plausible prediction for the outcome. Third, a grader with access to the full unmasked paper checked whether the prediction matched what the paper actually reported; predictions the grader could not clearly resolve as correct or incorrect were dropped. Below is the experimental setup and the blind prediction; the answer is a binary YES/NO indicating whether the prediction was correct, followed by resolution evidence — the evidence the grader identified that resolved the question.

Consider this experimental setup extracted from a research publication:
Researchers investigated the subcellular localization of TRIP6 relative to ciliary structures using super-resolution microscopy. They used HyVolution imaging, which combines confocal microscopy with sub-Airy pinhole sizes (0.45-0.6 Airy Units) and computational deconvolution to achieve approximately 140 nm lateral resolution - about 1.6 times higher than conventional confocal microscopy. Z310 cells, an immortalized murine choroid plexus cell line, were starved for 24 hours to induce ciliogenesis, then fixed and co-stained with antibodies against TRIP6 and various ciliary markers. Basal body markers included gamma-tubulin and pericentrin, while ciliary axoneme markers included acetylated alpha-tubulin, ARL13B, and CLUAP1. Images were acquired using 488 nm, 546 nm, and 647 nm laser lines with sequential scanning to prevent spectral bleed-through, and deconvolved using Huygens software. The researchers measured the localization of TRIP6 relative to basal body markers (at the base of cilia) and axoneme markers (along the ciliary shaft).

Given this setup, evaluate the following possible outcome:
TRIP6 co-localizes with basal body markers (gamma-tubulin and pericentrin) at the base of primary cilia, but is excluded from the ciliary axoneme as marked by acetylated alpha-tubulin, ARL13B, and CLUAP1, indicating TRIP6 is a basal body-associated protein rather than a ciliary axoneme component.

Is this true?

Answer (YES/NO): NO